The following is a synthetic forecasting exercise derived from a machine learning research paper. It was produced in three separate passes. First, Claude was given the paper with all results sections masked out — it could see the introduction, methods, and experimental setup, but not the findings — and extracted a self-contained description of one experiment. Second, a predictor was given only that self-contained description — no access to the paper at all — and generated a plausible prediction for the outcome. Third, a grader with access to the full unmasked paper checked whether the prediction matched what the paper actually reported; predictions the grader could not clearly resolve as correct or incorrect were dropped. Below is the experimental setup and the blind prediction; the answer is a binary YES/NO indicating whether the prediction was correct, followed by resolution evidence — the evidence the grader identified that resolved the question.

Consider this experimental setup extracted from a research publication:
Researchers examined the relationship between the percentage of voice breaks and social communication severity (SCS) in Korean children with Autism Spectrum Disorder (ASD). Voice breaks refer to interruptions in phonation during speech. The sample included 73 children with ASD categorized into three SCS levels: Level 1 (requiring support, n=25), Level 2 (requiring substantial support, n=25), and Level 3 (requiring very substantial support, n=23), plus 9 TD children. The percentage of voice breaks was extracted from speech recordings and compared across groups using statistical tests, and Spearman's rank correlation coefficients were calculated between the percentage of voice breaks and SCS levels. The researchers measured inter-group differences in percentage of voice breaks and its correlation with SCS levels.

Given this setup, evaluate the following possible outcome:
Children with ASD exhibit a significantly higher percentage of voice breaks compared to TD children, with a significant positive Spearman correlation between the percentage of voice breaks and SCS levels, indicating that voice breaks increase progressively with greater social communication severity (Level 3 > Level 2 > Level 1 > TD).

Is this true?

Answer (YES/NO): NO